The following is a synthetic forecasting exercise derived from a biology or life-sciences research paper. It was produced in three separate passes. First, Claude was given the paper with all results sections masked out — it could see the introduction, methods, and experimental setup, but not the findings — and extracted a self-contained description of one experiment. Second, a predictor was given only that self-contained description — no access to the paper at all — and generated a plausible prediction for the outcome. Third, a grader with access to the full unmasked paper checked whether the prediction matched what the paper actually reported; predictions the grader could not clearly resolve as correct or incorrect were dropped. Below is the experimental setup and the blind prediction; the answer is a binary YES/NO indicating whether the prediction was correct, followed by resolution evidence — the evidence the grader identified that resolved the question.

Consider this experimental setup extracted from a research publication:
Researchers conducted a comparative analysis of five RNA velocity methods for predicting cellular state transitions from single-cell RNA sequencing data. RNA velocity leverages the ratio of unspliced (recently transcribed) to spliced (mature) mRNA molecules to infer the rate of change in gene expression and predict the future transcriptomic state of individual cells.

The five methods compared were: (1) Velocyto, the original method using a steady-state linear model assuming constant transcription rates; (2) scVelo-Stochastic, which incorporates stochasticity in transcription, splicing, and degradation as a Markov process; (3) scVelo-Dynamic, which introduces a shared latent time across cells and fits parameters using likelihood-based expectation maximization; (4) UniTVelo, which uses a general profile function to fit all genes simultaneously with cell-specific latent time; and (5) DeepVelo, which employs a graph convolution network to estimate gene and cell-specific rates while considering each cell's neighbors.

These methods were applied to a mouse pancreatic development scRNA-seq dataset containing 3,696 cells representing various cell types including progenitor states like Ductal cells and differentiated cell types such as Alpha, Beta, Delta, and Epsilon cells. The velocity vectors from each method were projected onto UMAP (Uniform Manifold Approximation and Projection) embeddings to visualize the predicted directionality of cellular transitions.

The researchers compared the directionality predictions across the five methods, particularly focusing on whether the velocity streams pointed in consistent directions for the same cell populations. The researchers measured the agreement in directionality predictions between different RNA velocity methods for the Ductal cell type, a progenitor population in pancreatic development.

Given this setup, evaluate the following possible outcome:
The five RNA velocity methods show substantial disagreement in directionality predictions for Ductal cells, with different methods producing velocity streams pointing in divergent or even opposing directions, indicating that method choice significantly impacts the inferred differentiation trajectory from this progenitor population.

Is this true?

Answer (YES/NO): YES